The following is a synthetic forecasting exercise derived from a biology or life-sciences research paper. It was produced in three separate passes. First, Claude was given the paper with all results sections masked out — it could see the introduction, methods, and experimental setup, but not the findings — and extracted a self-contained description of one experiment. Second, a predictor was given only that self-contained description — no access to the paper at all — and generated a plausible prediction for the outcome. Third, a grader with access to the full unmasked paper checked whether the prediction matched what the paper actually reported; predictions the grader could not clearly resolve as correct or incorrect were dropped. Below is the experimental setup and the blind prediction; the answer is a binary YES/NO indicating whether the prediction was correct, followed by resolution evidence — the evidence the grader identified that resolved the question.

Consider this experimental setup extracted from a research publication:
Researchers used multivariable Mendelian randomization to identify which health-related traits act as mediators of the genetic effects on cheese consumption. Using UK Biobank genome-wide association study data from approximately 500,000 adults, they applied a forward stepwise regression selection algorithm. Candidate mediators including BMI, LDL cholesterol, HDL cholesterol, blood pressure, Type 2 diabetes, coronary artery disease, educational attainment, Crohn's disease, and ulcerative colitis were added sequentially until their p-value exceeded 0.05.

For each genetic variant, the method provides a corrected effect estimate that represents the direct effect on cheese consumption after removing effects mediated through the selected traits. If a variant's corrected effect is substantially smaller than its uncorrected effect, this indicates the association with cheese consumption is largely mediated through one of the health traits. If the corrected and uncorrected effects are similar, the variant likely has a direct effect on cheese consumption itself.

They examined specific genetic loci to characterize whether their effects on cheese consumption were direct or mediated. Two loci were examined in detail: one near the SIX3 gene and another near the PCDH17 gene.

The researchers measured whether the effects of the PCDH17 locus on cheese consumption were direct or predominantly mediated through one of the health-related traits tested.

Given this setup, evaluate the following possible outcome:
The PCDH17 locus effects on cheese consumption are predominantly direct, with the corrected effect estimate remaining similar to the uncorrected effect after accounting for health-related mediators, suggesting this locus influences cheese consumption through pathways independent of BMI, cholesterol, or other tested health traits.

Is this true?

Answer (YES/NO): NO